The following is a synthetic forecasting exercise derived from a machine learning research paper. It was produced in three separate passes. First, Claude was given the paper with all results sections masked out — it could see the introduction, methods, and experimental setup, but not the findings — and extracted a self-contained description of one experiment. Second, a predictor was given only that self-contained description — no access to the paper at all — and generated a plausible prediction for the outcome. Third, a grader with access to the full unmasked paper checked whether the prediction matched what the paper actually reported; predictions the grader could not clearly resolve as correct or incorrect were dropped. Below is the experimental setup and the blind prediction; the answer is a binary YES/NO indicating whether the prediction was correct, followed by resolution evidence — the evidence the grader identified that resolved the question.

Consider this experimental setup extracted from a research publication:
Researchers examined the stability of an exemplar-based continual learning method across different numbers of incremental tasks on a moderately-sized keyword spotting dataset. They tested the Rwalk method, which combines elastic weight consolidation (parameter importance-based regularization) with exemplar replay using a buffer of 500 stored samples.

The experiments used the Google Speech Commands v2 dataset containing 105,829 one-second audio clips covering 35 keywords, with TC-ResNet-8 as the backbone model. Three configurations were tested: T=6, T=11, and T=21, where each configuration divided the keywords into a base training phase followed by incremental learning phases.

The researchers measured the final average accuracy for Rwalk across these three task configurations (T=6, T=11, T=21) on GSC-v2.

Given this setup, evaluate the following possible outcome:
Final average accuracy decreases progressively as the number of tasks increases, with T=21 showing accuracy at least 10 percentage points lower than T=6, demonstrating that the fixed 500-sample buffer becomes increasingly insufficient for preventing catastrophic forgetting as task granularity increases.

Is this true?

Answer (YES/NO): NO